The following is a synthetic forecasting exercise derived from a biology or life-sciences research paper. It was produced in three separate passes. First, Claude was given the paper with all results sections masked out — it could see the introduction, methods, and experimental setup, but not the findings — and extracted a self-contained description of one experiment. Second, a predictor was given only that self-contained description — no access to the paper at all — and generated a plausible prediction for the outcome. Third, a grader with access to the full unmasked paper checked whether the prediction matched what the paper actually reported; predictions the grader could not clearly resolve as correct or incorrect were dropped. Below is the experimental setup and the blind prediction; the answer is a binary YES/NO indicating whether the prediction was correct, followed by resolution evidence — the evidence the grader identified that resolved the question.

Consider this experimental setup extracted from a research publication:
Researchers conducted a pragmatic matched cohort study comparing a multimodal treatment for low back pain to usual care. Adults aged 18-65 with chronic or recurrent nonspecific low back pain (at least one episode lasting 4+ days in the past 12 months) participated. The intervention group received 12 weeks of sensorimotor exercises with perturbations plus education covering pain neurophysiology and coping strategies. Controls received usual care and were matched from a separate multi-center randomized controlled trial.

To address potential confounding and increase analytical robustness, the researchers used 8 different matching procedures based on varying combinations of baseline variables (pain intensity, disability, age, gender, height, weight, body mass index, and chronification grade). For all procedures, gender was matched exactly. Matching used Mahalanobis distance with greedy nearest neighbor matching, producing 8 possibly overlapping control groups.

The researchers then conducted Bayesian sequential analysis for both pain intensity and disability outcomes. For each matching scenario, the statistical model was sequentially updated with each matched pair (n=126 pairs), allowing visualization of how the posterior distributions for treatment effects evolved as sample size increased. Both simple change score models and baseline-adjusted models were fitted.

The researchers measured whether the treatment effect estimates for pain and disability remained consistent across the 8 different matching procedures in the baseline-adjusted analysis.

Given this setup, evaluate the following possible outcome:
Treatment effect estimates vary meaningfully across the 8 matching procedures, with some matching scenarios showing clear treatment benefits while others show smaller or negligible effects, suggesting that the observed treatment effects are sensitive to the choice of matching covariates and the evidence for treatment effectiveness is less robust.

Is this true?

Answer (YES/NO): NO